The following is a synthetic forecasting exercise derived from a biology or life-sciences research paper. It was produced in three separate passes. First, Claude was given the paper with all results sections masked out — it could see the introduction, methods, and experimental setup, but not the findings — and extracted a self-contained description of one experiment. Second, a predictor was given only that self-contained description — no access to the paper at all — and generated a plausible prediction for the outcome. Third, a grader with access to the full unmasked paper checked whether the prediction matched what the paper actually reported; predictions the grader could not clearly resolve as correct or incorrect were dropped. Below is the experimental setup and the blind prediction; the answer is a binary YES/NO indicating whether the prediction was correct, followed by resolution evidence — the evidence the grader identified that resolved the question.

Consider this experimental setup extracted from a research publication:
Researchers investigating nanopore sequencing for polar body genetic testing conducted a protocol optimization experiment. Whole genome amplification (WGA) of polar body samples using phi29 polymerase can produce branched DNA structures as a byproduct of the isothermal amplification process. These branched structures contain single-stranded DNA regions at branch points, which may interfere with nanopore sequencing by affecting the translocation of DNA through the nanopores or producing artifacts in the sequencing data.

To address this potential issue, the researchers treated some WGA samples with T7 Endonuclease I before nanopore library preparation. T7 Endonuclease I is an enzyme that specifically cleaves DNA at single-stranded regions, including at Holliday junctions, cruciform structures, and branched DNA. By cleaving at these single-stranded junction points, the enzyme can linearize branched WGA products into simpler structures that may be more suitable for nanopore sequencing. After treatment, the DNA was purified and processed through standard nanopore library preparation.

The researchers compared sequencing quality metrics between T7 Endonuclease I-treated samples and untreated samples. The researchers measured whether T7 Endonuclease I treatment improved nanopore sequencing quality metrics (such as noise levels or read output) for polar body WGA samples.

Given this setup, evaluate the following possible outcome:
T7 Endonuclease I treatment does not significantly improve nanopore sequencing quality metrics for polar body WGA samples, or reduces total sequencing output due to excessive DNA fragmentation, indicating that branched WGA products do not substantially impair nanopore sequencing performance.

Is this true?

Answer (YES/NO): NO